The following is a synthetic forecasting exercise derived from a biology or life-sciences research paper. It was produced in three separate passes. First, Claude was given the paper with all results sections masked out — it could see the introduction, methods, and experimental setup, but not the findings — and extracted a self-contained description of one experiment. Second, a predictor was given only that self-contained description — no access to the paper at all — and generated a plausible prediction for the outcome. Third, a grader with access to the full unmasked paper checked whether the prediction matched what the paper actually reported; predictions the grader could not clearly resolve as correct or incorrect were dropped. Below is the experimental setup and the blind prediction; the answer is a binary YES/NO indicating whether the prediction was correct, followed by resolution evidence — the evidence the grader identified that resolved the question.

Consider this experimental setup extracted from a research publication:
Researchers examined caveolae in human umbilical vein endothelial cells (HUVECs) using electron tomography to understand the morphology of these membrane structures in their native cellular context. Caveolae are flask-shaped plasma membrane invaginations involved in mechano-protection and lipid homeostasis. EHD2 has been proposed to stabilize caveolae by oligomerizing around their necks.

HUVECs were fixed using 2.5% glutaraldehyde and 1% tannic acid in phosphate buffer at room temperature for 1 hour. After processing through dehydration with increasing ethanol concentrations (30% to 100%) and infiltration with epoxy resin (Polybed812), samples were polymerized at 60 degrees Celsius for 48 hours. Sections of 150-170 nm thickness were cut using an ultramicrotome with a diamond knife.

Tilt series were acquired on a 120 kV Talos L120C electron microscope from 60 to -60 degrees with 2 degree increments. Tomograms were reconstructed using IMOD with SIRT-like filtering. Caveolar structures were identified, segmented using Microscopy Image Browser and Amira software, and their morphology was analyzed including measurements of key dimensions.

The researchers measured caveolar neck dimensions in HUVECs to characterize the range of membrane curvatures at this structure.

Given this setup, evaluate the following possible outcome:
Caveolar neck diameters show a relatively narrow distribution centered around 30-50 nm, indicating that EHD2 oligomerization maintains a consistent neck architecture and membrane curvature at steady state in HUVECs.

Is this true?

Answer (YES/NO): YES